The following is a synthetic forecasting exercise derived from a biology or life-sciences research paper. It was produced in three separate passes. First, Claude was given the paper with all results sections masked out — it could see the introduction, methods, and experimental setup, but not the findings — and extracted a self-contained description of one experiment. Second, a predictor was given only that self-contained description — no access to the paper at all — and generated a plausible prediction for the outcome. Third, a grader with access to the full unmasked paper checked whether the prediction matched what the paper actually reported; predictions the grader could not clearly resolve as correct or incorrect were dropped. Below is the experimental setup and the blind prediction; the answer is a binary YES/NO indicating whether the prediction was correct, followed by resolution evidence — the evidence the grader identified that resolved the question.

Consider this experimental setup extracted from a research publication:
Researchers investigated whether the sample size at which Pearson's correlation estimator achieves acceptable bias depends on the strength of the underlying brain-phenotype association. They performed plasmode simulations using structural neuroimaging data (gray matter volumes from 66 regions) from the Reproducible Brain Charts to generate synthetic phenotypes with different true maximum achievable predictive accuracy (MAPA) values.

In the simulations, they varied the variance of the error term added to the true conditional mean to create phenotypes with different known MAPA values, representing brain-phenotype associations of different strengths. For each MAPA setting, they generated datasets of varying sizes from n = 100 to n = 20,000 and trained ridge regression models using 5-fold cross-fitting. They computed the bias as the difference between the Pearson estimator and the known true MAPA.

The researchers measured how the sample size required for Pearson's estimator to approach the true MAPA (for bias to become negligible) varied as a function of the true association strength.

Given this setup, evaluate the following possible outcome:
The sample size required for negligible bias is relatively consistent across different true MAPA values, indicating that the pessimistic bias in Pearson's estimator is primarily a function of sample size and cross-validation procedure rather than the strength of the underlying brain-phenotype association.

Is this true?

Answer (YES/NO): NO